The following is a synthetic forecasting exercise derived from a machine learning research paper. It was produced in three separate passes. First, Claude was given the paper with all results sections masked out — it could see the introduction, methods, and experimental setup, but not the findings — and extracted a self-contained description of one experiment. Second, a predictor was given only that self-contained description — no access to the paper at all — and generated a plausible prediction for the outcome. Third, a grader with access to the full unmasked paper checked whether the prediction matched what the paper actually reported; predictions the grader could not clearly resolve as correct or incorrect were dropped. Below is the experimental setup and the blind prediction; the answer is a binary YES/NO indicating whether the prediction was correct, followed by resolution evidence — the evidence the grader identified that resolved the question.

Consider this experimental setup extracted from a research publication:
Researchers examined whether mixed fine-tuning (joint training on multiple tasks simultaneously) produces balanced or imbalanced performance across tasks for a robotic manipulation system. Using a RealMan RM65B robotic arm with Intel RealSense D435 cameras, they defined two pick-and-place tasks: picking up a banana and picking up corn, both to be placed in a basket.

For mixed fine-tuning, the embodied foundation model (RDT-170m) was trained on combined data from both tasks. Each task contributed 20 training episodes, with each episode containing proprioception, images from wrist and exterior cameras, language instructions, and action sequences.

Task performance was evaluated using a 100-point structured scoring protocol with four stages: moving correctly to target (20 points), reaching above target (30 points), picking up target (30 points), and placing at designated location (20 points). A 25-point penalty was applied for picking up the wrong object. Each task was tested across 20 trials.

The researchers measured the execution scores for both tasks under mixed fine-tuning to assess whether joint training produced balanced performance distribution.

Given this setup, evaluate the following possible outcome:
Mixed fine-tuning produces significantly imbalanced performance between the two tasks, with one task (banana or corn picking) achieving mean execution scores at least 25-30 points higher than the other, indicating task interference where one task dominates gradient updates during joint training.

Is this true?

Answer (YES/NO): NO